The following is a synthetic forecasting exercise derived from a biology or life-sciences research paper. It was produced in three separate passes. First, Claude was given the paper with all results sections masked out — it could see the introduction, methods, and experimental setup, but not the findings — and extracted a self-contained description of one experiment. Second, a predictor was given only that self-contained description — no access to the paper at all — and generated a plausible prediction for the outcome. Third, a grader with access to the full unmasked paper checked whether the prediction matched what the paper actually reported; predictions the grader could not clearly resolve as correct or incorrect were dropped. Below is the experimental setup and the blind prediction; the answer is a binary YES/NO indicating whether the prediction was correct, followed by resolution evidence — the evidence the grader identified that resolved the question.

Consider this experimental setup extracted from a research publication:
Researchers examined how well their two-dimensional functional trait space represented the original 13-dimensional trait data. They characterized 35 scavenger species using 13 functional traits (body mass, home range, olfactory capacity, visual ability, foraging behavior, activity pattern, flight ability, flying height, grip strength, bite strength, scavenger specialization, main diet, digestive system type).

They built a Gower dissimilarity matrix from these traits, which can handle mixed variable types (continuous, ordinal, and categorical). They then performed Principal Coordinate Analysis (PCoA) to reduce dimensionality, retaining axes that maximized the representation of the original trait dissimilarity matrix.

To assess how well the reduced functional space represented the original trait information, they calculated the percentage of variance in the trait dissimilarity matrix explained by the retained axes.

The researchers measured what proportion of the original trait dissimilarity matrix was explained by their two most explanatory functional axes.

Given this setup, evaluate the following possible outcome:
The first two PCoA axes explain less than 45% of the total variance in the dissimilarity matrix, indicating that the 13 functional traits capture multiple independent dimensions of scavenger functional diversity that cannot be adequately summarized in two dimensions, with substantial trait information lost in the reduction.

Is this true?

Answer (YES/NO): NO